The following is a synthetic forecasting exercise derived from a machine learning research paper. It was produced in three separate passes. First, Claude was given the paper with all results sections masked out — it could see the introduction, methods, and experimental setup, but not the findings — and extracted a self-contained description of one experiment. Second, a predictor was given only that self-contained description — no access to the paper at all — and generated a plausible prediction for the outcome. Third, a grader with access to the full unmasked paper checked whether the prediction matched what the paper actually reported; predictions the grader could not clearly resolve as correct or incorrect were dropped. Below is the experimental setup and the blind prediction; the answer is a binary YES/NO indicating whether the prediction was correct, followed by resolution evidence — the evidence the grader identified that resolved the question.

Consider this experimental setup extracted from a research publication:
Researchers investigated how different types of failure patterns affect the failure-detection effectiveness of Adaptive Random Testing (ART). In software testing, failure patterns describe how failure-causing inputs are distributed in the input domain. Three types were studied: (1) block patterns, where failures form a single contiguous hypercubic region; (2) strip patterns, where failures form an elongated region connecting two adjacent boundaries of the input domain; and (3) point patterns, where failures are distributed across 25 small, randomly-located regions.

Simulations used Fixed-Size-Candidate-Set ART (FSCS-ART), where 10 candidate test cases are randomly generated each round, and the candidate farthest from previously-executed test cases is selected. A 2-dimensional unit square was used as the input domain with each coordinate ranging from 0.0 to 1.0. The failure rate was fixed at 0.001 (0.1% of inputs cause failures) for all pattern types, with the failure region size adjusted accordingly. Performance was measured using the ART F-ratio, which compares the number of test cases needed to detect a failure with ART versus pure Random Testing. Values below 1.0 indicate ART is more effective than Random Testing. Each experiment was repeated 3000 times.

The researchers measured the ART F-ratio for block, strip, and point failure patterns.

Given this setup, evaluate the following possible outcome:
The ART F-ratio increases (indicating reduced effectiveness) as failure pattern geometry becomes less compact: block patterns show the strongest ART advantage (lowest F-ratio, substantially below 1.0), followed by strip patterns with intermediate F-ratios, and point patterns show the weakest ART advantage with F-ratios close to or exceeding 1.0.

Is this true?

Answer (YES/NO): YES